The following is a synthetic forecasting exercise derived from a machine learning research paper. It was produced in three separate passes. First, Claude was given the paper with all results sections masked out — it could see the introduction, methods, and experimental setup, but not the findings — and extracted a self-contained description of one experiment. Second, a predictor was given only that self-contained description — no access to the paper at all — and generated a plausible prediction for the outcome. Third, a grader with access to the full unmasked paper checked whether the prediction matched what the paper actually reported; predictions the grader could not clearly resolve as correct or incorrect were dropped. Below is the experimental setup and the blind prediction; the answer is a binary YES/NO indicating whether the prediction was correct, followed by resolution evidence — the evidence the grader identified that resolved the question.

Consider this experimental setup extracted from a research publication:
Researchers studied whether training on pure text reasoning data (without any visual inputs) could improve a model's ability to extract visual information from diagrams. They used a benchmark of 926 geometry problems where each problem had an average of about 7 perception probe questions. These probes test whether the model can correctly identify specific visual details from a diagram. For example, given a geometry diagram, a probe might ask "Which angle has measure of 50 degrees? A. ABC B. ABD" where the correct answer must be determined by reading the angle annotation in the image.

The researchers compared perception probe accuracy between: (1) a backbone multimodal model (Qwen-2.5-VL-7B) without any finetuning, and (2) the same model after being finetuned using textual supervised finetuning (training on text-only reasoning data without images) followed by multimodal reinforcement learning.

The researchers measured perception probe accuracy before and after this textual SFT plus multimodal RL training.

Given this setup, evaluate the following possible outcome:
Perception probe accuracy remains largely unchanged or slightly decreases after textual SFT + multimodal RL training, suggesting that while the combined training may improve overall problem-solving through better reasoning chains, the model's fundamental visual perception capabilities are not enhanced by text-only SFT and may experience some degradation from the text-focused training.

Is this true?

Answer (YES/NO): NO